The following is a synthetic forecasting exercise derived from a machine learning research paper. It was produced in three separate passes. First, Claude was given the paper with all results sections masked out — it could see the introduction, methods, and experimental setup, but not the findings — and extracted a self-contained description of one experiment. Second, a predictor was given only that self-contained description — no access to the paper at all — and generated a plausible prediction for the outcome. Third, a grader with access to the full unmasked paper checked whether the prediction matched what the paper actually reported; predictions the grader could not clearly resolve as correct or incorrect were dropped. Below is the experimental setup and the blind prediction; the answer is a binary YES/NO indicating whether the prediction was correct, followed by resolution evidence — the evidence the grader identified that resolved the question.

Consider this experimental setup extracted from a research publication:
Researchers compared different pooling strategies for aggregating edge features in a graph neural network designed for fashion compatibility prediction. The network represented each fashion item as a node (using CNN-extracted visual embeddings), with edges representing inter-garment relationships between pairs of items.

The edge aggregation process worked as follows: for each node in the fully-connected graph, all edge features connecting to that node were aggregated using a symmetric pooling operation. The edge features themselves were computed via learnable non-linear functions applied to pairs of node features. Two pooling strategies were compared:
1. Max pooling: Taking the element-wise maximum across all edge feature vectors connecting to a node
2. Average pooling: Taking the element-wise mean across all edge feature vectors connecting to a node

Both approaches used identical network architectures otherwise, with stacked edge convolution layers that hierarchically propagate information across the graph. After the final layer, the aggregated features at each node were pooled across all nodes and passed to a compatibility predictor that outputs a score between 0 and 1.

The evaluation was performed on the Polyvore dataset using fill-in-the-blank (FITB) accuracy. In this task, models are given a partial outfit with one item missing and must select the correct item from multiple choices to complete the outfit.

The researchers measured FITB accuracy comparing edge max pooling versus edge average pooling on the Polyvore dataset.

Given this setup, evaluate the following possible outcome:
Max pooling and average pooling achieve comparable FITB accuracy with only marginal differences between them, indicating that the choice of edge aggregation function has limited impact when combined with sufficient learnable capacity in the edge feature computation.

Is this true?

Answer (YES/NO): YES